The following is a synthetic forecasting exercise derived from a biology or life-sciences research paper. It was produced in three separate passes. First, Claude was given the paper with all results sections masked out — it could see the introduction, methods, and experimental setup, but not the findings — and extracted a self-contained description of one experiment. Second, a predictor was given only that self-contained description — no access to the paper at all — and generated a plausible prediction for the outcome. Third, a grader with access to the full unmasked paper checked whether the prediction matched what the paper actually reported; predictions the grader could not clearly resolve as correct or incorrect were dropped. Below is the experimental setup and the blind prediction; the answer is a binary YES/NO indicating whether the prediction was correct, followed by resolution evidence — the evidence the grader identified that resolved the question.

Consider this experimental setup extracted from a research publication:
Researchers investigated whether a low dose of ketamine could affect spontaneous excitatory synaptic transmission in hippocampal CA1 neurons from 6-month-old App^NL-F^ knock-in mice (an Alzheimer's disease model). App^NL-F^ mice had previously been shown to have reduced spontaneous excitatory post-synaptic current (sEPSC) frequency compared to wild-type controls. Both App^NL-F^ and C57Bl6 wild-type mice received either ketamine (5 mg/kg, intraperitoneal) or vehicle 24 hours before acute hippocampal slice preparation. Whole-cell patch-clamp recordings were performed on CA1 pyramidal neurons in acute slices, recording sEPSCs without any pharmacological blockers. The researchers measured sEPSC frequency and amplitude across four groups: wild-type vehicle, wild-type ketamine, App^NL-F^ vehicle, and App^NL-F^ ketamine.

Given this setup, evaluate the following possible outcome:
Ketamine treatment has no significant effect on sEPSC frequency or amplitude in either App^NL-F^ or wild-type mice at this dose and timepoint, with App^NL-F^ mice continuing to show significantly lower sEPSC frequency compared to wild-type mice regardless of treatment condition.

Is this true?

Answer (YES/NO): NO